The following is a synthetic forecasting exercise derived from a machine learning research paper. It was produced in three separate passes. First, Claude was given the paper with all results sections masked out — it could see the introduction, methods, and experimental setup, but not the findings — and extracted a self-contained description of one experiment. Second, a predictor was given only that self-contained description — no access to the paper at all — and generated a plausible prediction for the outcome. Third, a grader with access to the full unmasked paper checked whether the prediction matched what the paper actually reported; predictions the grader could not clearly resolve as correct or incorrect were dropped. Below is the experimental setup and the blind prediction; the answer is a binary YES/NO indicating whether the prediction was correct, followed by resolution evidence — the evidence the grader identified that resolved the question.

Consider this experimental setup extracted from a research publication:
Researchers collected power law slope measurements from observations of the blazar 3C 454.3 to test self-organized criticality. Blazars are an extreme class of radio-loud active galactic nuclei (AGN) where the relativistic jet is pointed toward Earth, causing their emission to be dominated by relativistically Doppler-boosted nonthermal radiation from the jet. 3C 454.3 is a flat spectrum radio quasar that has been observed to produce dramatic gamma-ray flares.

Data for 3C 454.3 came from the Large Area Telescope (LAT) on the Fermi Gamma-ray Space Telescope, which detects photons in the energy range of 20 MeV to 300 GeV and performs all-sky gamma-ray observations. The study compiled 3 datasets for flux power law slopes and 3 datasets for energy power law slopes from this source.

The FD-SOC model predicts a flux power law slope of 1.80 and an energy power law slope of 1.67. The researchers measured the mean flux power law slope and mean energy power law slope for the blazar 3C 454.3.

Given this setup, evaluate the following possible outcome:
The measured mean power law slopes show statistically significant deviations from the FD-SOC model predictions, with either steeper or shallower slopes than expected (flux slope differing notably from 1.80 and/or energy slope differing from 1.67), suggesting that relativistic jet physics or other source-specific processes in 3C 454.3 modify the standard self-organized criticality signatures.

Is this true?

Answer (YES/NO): NO